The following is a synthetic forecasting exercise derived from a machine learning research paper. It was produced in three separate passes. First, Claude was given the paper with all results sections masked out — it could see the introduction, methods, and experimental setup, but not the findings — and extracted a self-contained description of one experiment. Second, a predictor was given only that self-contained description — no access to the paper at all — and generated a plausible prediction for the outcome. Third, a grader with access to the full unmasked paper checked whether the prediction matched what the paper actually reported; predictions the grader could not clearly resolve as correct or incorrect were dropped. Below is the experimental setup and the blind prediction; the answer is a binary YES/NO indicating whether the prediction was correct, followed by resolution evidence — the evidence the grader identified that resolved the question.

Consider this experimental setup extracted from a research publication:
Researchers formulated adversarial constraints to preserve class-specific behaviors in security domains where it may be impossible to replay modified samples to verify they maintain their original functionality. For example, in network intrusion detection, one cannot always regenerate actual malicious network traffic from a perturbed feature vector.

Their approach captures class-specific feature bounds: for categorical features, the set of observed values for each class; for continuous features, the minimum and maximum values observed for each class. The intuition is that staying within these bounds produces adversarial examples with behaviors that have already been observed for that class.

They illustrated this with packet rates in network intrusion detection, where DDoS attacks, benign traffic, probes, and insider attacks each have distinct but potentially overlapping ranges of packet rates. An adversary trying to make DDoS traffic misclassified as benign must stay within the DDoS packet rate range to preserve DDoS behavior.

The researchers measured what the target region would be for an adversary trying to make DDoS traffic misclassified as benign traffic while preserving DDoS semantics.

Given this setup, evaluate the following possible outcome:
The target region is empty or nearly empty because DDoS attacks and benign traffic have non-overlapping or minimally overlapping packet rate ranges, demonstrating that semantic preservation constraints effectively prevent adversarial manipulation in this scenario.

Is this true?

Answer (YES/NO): NO